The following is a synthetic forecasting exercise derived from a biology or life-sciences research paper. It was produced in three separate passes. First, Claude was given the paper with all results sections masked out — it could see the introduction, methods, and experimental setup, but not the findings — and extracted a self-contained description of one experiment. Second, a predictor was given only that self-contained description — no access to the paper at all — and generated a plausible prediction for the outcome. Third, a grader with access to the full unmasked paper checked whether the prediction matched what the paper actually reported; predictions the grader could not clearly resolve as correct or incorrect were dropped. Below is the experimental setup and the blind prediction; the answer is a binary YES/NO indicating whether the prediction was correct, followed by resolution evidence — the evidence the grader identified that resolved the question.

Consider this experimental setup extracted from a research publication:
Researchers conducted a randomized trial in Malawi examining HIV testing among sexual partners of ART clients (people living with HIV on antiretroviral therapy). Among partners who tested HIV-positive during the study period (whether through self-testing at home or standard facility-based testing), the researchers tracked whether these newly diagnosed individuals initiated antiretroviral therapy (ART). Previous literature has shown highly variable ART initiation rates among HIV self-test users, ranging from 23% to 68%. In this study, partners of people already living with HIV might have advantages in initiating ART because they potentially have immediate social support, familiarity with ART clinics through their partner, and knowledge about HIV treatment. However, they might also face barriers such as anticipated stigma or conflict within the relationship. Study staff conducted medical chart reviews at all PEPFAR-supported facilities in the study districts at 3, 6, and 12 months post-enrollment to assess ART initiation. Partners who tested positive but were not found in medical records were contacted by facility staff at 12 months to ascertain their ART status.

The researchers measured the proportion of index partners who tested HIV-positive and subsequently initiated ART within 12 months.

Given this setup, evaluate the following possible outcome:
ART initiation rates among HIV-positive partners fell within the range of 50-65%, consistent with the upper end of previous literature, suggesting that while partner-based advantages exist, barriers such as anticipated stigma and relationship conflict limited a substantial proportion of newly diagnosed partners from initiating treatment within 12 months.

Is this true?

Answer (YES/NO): NO